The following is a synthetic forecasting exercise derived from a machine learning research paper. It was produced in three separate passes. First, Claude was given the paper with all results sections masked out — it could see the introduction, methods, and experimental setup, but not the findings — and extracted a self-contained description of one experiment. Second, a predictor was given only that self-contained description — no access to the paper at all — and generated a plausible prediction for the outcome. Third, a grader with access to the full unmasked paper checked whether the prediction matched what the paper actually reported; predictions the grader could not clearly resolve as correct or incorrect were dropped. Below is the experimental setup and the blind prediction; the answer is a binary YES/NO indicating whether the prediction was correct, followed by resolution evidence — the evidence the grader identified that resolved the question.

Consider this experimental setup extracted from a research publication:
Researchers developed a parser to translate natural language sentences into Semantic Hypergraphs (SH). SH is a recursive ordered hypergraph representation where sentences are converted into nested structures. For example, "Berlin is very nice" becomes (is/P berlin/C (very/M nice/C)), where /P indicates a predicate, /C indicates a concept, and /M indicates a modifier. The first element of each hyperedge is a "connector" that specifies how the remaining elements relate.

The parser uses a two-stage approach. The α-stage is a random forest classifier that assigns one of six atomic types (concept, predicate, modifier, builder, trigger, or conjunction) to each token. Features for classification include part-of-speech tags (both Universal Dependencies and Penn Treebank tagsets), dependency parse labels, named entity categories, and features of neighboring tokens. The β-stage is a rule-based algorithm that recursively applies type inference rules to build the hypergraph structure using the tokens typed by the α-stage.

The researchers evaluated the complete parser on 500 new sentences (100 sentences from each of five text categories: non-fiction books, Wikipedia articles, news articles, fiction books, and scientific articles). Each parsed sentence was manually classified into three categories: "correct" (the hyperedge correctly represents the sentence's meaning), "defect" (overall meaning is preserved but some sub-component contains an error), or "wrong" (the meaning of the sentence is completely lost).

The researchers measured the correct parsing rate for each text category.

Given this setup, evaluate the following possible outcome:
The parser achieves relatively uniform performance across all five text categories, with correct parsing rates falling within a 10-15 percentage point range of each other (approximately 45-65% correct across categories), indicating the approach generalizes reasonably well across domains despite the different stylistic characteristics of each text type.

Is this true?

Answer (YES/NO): NO